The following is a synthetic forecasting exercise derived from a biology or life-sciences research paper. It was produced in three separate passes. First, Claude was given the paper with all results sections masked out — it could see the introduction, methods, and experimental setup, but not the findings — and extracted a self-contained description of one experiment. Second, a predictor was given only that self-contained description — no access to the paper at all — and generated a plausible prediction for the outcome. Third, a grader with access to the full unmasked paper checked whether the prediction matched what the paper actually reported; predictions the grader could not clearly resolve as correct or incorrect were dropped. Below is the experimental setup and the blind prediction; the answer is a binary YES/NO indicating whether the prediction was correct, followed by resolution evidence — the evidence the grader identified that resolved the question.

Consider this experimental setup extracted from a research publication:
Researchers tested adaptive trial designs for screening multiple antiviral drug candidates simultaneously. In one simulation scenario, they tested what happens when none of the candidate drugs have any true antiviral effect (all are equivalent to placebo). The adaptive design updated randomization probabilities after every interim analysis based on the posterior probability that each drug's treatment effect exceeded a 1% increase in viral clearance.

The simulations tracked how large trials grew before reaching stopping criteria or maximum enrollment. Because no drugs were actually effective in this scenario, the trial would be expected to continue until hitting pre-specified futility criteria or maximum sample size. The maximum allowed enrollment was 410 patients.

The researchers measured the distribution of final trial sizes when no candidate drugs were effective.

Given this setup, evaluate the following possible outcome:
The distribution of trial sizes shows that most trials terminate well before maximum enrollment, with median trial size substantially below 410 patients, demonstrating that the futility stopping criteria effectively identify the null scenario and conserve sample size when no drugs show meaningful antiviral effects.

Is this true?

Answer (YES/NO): NO